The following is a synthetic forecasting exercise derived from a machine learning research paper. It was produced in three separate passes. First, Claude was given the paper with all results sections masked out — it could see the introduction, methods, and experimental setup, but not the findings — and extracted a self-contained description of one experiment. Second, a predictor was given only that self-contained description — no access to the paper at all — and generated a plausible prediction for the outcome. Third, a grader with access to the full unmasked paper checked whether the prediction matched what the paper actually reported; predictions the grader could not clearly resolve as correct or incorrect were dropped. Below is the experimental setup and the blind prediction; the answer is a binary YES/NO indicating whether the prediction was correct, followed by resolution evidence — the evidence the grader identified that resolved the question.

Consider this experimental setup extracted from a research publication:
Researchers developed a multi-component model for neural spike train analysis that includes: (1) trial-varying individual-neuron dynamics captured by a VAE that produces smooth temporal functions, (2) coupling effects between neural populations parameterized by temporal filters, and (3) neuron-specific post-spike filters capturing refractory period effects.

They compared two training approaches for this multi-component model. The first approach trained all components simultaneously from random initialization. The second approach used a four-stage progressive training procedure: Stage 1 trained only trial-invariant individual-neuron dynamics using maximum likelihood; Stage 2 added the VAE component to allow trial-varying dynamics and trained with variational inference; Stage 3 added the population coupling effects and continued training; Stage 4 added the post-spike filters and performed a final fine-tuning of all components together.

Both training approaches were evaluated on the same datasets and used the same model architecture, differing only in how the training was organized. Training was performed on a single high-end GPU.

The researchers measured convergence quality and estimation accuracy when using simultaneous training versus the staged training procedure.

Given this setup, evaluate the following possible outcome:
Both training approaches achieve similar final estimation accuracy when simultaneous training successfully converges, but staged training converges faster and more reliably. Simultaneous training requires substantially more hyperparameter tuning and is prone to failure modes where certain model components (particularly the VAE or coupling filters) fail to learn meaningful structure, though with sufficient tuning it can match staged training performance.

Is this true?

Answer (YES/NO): NO